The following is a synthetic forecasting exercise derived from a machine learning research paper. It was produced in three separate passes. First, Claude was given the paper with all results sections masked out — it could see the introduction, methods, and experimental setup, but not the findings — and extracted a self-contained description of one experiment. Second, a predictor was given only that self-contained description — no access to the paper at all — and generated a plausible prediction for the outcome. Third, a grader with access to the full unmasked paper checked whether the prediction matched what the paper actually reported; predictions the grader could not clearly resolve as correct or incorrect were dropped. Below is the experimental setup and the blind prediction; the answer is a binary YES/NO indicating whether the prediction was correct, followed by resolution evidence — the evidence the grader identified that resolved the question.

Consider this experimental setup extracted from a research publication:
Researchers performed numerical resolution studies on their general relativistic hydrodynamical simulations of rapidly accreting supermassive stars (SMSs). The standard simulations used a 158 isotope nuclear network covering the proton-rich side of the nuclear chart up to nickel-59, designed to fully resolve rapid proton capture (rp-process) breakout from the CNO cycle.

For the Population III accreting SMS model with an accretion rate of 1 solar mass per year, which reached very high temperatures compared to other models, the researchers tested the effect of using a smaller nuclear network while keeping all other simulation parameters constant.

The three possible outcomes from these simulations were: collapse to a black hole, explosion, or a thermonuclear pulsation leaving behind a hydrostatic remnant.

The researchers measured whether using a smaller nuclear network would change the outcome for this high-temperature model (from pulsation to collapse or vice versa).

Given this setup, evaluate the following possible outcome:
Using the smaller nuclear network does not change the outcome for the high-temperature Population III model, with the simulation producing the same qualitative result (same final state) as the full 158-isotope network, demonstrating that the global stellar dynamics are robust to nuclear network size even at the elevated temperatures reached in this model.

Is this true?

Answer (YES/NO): NO